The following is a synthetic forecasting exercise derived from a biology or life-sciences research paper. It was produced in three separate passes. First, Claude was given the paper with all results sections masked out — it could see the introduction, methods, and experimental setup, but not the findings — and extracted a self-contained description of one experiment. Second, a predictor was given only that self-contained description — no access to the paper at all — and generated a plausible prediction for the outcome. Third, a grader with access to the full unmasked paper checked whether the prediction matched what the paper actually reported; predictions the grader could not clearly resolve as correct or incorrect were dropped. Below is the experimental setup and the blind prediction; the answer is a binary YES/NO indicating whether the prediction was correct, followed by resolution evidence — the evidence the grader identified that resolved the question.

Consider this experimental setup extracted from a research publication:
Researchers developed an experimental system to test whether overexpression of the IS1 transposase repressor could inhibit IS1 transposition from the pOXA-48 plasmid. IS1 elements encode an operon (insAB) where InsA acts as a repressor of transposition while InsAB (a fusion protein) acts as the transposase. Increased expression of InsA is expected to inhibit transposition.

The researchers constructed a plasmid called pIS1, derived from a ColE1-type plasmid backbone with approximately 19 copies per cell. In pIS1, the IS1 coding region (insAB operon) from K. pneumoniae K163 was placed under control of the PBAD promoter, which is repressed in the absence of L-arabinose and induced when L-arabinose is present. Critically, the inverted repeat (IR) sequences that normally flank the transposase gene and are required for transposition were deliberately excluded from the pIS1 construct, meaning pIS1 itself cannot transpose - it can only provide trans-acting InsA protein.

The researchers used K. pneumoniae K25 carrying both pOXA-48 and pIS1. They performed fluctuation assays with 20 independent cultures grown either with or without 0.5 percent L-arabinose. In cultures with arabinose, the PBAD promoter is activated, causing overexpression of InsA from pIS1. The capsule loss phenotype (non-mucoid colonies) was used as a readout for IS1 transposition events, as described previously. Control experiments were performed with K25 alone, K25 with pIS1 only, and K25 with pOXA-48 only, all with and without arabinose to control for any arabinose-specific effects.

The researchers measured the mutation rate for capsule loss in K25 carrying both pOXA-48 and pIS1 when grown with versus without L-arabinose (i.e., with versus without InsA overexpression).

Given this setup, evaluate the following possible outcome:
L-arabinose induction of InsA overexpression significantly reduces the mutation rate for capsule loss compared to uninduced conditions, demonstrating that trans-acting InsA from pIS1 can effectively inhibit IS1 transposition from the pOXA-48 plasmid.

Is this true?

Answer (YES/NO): YES